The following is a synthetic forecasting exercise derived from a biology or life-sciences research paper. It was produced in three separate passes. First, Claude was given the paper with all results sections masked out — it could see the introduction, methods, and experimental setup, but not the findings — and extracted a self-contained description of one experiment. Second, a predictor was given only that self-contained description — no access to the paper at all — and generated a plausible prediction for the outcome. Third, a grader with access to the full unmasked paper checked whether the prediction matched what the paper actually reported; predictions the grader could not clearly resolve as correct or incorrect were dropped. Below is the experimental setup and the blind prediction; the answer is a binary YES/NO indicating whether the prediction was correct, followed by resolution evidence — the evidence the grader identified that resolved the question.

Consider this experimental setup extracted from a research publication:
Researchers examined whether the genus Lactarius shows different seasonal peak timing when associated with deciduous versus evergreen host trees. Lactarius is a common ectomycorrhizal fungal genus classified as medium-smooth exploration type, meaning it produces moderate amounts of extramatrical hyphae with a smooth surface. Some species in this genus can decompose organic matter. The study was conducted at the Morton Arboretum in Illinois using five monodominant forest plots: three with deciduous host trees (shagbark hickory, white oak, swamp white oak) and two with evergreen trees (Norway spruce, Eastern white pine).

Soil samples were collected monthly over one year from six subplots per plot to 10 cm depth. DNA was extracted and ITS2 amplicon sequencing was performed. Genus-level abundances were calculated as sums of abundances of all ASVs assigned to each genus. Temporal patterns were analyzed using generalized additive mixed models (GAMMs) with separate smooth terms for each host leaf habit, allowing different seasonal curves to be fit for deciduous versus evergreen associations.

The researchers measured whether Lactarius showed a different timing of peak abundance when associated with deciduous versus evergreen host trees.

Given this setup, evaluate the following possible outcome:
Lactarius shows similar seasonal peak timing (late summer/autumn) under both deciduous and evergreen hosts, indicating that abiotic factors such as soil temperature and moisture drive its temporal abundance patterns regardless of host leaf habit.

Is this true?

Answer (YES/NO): NO